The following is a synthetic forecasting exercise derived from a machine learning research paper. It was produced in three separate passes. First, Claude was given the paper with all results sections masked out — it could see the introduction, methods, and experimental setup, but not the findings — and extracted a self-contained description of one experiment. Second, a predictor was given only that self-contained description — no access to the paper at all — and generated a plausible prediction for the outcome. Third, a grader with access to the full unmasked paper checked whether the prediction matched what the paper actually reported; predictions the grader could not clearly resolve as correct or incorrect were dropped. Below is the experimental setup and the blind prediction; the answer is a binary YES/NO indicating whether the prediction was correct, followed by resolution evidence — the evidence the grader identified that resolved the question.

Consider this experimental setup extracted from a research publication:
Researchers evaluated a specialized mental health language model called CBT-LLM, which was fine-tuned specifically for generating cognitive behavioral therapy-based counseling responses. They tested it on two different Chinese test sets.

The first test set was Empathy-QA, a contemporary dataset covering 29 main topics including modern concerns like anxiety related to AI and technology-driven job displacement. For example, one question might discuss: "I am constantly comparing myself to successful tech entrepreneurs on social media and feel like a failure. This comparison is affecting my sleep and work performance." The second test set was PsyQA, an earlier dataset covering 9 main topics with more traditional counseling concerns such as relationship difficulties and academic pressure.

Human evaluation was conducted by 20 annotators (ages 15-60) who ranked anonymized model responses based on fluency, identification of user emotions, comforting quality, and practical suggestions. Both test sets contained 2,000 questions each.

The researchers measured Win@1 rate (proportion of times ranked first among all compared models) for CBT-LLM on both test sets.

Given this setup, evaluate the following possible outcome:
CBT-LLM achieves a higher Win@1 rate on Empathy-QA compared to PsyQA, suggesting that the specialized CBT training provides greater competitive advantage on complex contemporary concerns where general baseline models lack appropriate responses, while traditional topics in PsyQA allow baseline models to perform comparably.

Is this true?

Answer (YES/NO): NO